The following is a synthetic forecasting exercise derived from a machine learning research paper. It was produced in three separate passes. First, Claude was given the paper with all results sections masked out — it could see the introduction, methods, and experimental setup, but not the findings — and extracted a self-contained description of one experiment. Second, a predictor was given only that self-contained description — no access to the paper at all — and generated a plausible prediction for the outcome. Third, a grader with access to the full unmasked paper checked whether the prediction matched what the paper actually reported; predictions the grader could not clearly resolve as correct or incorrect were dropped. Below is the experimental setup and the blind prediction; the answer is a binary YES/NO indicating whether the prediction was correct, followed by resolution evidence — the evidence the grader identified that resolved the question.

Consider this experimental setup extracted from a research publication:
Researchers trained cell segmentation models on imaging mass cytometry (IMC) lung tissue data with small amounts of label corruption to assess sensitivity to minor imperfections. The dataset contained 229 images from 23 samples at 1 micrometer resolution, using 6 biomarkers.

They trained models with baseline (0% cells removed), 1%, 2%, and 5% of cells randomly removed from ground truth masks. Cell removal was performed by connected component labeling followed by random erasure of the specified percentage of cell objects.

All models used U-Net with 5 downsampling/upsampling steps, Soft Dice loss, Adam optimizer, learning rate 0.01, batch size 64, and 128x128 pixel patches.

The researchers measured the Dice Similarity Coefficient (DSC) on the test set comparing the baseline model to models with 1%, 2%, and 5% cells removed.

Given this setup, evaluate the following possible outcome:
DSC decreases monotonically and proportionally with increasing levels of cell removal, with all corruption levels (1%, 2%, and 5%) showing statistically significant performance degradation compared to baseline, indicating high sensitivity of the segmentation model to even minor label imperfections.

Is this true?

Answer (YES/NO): NO